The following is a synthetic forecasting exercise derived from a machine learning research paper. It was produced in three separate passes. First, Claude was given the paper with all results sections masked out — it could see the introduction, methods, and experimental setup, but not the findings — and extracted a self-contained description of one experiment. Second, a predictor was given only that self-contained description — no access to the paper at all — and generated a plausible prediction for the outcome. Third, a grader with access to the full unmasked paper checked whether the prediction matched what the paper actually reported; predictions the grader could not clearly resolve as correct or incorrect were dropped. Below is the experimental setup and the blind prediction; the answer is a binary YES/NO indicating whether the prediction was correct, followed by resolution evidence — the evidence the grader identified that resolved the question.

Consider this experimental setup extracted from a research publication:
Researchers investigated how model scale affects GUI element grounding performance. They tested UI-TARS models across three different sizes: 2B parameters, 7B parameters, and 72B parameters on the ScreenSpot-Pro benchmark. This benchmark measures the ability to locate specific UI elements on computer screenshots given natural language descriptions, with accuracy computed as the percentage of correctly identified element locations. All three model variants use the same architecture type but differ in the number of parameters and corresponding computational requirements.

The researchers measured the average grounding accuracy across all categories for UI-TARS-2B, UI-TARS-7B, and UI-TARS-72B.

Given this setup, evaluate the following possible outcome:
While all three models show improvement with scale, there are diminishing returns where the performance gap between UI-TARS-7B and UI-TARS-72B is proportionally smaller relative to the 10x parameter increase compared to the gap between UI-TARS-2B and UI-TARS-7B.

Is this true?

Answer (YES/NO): YES